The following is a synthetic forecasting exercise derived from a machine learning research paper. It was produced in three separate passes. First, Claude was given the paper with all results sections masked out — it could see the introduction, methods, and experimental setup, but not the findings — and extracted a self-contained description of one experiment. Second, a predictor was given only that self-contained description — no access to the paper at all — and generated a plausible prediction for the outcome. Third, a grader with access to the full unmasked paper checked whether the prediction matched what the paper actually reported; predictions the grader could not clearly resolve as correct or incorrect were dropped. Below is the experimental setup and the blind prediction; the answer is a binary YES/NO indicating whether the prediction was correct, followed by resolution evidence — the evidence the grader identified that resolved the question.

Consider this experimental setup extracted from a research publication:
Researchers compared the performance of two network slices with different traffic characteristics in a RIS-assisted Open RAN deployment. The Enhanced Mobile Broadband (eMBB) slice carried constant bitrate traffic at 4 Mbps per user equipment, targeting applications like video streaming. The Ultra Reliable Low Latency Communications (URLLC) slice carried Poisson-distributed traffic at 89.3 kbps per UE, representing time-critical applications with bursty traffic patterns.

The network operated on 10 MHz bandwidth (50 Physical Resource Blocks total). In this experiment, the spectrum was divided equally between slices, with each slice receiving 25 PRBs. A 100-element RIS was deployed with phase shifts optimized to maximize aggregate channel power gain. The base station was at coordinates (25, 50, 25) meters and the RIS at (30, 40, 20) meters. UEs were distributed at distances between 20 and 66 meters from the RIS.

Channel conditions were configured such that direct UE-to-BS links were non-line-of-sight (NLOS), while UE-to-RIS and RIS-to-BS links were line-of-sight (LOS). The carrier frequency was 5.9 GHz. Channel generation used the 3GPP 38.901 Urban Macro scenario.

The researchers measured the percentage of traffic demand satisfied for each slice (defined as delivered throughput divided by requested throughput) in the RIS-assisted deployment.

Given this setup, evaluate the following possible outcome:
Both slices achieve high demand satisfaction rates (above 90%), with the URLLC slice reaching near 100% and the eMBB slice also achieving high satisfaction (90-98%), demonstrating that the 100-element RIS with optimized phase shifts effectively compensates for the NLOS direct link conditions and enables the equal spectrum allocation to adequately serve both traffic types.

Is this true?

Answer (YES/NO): NO